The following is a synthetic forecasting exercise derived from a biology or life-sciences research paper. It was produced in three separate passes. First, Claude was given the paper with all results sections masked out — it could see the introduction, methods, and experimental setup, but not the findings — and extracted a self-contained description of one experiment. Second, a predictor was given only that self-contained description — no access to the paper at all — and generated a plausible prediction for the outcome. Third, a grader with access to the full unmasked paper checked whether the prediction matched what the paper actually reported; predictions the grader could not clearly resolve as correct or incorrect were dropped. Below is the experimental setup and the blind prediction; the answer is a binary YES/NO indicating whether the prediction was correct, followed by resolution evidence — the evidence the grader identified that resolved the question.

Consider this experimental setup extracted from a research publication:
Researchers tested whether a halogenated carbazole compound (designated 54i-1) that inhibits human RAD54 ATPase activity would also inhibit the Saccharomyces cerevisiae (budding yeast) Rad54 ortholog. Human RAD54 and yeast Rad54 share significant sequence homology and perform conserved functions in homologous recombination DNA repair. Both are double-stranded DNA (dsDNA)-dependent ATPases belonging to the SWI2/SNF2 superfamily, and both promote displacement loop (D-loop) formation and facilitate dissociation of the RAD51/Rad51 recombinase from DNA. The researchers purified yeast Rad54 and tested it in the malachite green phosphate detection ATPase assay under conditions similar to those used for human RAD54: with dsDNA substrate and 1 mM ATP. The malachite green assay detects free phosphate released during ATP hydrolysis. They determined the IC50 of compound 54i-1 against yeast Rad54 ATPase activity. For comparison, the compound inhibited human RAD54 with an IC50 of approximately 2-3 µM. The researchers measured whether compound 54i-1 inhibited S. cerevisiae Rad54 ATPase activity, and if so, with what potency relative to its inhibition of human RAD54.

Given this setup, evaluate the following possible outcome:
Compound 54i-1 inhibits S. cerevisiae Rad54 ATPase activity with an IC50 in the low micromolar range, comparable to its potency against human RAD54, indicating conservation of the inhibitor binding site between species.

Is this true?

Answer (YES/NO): YES